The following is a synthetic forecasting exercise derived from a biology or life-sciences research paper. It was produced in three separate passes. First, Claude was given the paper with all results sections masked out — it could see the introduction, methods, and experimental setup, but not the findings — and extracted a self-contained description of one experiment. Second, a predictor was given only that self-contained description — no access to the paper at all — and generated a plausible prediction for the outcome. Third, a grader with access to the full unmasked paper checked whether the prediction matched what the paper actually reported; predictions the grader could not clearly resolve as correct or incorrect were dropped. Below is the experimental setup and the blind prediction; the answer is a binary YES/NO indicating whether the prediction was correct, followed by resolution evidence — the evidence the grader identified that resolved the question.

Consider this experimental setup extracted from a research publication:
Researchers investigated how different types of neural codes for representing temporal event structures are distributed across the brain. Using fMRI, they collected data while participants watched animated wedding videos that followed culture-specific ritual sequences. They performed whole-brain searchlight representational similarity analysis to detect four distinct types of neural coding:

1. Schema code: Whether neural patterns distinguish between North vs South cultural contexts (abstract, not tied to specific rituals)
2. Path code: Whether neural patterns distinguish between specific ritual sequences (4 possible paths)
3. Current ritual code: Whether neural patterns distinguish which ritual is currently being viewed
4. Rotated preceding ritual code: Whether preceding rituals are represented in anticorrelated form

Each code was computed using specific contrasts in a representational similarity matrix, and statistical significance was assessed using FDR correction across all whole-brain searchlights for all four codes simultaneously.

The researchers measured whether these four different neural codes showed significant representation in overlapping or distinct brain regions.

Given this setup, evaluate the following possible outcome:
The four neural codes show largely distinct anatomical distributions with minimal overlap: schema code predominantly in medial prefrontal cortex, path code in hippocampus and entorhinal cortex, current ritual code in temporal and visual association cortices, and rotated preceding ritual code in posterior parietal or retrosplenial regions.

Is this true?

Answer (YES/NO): NO